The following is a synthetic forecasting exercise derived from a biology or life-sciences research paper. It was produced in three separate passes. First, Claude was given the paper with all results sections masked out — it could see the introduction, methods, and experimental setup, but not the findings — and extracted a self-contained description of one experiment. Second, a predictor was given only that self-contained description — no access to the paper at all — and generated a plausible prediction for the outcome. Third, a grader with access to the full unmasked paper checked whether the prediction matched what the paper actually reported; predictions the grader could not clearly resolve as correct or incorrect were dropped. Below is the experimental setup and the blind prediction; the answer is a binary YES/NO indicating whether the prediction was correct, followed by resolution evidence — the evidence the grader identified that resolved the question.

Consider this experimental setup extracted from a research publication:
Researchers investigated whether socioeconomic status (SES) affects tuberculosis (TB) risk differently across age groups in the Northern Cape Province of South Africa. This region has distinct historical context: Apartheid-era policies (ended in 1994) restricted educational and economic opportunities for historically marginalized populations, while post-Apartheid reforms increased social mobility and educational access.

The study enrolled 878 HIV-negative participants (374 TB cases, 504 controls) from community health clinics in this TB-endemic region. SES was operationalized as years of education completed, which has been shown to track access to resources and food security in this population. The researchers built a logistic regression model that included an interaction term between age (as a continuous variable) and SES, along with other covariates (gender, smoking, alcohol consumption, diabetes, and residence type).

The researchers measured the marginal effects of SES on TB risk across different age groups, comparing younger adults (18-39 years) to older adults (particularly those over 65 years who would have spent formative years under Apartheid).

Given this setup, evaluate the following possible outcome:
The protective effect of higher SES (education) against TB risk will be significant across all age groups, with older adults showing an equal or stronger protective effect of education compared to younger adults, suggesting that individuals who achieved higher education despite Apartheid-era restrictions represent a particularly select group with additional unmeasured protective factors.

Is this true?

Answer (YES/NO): NO